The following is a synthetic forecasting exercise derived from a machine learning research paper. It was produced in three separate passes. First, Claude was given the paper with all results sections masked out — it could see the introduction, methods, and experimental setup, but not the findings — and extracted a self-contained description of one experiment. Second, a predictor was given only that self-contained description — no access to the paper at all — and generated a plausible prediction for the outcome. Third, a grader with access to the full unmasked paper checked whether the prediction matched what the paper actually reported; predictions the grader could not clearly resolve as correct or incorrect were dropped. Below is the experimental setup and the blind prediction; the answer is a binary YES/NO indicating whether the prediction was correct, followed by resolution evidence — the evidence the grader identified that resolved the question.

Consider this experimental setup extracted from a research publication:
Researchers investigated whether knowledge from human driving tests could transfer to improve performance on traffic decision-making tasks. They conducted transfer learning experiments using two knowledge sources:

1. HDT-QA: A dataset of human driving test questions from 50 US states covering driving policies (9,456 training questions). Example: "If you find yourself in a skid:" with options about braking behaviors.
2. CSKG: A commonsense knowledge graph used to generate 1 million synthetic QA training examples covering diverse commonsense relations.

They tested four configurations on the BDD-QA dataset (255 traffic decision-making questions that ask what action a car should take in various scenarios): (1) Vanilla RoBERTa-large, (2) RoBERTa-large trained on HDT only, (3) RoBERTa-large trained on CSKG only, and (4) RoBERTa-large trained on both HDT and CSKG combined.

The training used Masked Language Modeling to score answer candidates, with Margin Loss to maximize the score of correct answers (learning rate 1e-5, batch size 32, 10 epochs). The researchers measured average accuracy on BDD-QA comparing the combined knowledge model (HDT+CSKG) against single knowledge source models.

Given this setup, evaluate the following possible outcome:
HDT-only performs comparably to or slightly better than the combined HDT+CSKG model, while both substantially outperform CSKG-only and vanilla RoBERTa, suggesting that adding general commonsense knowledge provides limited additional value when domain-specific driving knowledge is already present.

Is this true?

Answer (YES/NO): NO